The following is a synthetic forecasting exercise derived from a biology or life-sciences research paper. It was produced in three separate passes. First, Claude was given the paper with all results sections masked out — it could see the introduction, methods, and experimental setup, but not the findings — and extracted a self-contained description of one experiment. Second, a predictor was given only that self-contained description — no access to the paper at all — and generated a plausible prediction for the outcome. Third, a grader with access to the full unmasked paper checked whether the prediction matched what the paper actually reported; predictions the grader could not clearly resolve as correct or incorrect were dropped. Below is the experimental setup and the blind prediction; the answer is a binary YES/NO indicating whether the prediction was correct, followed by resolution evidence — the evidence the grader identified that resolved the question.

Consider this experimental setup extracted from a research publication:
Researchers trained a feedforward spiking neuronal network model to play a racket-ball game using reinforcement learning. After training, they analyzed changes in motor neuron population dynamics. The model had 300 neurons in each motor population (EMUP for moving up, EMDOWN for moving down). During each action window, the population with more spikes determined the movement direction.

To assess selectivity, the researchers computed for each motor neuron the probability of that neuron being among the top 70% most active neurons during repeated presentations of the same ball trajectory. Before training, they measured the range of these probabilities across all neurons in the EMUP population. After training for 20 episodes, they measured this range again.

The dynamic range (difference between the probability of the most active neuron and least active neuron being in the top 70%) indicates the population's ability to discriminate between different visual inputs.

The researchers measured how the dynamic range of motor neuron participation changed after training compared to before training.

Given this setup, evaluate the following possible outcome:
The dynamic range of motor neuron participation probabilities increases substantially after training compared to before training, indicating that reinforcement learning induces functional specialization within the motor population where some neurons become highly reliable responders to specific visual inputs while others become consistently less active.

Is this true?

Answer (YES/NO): YES